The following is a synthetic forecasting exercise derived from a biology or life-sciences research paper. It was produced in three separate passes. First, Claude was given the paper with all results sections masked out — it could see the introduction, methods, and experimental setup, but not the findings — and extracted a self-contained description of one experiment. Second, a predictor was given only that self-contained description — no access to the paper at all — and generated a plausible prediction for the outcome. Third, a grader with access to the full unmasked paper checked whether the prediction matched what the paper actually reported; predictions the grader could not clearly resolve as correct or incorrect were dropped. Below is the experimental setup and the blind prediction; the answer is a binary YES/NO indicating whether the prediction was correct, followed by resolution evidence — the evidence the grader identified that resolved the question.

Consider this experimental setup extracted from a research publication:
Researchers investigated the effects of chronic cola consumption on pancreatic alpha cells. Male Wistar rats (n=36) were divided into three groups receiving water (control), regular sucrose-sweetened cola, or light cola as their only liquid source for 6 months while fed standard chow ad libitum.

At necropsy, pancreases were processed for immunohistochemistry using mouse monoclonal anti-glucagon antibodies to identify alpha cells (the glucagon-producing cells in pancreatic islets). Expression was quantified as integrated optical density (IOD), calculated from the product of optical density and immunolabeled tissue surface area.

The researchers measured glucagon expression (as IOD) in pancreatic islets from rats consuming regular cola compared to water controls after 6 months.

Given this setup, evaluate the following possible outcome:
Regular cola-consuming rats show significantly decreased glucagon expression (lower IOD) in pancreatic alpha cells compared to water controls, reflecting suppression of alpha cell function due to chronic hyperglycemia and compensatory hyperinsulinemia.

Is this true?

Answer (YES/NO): NO